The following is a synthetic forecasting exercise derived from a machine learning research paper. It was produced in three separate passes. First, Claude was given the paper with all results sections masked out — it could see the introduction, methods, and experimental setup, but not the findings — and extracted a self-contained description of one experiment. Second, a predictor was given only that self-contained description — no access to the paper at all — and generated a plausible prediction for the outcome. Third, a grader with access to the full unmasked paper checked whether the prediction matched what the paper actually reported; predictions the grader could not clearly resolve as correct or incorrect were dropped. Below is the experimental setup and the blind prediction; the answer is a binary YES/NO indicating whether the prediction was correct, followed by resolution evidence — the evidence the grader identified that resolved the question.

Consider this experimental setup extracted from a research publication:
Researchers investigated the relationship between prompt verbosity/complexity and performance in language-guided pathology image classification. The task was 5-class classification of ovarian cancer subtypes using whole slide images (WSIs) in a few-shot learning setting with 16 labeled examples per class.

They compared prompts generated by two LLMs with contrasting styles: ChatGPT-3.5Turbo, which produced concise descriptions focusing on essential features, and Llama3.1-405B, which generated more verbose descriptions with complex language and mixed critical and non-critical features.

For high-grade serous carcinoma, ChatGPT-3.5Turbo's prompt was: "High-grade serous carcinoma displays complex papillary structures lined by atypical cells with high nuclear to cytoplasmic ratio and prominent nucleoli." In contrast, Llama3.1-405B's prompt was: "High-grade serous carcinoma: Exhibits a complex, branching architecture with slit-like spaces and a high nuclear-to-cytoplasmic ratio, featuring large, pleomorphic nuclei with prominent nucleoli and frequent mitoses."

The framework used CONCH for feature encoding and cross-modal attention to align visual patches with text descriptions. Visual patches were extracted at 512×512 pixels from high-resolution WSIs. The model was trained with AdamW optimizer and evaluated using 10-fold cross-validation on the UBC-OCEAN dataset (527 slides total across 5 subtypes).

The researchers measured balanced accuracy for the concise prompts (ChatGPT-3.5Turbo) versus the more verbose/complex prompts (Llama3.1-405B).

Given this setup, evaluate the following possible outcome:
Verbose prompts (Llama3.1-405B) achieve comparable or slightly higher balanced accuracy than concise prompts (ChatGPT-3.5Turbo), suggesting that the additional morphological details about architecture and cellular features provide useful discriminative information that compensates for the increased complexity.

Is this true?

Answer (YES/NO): NO